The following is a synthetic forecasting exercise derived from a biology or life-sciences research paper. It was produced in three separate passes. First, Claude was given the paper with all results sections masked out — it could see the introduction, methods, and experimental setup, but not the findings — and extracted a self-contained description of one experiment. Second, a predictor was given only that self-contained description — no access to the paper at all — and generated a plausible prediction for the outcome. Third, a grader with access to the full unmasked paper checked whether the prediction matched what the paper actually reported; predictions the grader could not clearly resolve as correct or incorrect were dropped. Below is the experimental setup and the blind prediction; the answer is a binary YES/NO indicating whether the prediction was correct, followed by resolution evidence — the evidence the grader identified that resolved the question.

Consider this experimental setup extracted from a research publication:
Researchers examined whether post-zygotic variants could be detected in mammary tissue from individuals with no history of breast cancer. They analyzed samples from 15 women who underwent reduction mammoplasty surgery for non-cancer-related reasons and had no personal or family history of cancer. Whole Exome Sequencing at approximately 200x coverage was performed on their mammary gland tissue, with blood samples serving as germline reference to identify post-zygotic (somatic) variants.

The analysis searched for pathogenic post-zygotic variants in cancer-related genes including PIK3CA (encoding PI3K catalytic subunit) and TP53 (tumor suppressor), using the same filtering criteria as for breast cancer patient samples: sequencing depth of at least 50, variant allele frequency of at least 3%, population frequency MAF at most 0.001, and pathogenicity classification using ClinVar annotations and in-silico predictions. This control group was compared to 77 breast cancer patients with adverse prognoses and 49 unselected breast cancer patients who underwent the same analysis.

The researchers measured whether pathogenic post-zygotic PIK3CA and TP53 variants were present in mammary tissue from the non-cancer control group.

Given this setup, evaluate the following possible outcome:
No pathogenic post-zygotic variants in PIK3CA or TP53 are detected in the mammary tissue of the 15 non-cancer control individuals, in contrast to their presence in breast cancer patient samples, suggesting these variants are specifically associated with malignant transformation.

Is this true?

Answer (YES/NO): YES